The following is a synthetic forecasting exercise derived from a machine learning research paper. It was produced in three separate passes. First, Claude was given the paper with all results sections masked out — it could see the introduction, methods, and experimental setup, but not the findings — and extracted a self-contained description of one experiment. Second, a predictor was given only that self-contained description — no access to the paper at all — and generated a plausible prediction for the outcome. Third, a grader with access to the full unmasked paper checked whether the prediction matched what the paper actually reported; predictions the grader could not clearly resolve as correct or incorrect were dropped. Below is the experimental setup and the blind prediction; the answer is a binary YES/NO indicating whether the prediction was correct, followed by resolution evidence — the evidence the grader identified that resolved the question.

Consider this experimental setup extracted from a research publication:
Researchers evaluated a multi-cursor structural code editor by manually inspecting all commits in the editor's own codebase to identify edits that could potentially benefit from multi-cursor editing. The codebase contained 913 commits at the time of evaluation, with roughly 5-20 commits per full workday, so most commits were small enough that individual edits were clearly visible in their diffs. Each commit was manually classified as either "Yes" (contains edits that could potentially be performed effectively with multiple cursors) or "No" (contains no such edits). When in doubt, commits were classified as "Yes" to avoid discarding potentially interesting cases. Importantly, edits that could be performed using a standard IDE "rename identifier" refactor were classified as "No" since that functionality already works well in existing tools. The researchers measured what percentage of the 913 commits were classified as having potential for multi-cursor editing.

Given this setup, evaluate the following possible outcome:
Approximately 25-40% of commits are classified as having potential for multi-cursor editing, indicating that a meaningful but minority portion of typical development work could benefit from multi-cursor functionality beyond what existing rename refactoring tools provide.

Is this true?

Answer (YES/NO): NO